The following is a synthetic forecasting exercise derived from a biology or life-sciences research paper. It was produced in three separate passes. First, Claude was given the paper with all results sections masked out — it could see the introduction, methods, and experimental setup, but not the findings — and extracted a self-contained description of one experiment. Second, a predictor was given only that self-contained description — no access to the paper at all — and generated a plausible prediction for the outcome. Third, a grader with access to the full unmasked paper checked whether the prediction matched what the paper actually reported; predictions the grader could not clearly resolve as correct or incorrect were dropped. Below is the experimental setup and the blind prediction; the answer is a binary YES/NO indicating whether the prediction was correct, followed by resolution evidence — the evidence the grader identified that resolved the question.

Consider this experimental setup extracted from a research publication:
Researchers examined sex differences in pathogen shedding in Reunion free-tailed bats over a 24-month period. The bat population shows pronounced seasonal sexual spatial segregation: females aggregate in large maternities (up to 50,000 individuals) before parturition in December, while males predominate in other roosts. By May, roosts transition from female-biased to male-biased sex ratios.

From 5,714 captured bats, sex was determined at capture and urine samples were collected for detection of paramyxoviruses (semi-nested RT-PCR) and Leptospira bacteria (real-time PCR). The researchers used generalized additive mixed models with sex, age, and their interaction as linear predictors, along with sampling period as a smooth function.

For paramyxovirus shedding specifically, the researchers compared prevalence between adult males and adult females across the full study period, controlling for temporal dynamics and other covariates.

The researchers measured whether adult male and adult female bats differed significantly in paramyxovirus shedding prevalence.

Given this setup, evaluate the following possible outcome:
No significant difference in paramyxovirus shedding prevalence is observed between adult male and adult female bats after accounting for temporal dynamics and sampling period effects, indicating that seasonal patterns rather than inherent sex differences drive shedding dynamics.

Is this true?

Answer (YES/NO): NO